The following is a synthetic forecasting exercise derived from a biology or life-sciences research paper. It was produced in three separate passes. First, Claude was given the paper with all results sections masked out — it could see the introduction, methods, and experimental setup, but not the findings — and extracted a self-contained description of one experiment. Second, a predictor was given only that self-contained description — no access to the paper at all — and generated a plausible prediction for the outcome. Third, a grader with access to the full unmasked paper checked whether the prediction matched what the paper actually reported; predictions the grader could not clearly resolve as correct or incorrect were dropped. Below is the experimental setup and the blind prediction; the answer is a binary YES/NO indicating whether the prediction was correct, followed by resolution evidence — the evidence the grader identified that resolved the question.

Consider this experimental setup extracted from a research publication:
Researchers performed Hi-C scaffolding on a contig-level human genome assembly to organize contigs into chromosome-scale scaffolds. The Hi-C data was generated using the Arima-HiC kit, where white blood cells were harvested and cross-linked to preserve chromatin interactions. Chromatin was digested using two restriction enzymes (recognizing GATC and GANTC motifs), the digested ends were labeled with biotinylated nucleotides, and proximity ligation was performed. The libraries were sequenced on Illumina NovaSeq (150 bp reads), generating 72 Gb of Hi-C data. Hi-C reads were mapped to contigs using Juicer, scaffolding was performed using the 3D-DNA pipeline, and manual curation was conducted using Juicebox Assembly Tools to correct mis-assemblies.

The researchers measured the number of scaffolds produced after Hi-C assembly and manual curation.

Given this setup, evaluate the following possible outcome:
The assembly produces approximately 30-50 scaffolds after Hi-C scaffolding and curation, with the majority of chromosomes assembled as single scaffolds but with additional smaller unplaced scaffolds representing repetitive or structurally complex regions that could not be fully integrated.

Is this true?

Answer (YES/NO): NO